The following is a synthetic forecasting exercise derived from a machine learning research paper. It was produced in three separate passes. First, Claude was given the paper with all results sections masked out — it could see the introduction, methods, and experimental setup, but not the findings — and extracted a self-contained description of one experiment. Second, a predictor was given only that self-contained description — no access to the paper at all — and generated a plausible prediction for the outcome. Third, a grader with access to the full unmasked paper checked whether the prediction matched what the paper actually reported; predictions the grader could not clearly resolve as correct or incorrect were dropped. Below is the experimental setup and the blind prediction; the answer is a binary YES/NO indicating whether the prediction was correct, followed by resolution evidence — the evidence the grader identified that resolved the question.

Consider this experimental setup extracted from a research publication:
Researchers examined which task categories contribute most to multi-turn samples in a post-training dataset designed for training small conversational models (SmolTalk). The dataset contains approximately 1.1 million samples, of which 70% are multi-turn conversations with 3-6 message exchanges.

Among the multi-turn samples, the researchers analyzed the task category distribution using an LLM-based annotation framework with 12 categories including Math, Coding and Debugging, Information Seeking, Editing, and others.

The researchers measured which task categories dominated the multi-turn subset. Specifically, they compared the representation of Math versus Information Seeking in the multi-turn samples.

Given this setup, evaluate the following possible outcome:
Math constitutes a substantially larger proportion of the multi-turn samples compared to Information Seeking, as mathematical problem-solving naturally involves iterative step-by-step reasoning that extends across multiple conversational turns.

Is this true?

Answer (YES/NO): NO